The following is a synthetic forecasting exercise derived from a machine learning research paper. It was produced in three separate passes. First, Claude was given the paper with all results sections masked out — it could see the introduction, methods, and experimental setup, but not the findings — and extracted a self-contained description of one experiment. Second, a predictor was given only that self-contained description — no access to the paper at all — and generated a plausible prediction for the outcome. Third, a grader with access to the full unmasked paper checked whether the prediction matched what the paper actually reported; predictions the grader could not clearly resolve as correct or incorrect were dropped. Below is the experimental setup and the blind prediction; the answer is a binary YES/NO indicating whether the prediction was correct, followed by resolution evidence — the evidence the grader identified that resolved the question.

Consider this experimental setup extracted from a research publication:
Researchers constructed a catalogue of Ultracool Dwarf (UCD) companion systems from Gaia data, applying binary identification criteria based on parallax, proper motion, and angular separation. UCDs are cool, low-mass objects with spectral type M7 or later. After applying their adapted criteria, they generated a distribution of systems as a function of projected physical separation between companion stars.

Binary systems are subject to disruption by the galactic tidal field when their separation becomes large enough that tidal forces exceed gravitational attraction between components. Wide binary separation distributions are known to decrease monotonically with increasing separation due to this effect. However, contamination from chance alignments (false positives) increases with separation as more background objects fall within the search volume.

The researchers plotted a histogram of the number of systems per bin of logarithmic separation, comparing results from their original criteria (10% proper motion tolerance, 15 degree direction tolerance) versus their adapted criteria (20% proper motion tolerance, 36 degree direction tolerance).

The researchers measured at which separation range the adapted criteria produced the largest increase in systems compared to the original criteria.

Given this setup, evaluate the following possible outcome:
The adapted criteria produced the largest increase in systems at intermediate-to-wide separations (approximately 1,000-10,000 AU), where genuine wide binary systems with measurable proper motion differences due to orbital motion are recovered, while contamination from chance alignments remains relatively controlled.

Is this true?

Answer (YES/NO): NO